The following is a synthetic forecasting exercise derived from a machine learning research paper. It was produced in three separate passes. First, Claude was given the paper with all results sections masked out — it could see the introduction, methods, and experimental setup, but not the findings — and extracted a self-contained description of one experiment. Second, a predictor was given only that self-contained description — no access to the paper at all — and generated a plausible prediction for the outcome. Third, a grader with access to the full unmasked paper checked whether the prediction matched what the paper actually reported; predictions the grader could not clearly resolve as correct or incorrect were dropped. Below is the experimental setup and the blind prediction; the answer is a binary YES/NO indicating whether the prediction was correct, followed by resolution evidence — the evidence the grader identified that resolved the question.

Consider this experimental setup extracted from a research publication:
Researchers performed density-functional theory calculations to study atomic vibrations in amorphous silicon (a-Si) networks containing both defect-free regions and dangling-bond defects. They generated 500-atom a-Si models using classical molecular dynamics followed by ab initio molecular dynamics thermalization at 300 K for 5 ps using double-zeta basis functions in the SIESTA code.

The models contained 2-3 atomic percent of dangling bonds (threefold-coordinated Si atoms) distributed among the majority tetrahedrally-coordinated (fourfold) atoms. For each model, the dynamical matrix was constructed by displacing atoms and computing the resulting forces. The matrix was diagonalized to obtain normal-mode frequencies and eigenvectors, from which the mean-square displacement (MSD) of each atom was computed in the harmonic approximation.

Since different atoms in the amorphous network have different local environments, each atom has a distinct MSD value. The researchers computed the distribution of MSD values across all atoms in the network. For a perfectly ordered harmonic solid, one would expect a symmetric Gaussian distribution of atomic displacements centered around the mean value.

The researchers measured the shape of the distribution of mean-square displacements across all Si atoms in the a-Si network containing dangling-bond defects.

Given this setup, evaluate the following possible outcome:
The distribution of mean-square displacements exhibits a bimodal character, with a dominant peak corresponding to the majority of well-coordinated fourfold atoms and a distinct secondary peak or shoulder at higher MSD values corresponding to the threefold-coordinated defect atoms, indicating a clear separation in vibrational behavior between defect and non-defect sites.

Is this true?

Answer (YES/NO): NO